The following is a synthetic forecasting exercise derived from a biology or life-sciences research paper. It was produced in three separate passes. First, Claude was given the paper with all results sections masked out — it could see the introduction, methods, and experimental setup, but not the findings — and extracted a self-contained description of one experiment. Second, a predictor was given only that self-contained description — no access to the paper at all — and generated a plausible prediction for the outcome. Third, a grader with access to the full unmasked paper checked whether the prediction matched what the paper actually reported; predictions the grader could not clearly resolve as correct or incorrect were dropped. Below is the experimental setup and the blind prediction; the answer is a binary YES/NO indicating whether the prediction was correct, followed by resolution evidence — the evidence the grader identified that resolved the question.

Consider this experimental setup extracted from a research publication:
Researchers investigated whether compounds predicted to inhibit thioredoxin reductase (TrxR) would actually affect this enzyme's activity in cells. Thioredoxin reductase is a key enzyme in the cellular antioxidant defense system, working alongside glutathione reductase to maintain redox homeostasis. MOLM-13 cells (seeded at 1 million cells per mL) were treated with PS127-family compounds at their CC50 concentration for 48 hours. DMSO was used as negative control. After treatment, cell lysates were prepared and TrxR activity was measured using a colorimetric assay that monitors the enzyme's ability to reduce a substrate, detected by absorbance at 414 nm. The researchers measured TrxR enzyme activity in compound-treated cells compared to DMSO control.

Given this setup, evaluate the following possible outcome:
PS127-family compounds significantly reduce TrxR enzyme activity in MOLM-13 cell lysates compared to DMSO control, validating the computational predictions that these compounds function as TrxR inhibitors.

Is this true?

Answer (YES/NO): NO